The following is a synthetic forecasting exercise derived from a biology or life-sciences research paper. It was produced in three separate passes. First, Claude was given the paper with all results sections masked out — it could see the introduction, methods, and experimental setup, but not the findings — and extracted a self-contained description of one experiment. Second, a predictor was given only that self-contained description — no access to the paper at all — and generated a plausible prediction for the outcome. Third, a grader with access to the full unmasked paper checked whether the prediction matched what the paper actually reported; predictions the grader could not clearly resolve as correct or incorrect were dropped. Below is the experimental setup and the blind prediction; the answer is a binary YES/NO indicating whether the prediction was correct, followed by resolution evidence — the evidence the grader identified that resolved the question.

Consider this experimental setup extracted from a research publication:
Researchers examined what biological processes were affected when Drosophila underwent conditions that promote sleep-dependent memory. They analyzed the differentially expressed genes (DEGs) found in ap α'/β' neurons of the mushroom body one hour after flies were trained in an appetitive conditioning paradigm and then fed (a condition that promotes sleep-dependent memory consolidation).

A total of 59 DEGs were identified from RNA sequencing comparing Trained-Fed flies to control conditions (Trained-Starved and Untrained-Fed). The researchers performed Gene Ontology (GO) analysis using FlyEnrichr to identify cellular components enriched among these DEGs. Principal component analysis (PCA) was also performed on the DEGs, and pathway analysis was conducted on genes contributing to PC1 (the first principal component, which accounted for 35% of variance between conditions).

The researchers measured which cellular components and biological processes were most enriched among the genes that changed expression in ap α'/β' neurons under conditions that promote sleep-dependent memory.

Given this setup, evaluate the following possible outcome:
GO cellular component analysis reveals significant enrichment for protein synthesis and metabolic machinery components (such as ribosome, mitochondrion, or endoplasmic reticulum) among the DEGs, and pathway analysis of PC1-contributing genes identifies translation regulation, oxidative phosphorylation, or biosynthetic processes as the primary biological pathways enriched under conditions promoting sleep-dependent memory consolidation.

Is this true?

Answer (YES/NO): YES